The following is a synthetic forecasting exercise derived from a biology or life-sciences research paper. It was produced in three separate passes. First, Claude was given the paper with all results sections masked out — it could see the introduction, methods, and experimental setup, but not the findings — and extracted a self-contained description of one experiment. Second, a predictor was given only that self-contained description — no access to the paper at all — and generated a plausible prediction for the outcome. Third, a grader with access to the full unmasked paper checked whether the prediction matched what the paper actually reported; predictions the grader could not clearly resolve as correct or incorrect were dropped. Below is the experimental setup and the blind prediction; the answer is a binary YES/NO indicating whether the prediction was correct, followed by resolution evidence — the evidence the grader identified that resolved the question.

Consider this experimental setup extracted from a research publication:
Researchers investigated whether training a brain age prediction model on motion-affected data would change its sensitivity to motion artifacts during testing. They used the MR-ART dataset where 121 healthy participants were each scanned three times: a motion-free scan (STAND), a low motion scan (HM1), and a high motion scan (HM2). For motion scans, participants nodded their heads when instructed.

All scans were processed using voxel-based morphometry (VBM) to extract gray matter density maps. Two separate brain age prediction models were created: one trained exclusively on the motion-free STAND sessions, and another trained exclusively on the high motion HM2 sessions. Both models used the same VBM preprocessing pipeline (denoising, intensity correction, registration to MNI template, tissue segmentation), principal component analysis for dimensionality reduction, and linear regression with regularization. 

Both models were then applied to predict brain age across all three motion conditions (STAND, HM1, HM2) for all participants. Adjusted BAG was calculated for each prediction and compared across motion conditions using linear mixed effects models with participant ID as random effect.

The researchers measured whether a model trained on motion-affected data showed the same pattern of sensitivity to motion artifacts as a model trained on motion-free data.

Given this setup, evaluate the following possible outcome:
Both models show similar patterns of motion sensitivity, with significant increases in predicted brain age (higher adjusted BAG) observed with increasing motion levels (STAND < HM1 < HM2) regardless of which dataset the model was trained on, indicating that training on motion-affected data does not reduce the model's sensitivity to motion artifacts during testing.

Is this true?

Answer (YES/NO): NO